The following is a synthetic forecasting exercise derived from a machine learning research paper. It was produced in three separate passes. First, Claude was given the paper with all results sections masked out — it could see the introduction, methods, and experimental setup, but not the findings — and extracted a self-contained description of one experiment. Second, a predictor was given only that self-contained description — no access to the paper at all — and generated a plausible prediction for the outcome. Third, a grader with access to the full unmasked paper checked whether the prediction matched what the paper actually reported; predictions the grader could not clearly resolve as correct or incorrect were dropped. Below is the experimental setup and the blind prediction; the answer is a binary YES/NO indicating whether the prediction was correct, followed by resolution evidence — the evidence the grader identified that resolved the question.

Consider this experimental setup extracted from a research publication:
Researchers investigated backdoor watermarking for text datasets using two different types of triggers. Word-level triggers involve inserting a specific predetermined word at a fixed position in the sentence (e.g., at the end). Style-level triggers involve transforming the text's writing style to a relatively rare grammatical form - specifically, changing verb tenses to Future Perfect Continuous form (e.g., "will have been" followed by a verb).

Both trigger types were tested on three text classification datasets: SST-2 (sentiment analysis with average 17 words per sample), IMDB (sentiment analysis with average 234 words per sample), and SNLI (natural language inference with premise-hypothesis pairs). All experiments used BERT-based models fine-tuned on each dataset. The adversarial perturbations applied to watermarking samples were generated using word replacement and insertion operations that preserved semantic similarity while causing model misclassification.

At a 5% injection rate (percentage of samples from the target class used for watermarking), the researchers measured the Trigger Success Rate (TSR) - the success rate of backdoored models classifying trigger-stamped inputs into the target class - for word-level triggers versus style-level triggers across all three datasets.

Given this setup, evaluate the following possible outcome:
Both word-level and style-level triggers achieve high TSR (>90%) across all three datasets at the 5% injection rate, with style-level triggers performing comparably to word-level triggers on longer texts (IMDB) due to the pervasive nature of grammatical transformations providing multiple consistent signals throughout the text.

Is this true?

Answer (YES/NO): NO